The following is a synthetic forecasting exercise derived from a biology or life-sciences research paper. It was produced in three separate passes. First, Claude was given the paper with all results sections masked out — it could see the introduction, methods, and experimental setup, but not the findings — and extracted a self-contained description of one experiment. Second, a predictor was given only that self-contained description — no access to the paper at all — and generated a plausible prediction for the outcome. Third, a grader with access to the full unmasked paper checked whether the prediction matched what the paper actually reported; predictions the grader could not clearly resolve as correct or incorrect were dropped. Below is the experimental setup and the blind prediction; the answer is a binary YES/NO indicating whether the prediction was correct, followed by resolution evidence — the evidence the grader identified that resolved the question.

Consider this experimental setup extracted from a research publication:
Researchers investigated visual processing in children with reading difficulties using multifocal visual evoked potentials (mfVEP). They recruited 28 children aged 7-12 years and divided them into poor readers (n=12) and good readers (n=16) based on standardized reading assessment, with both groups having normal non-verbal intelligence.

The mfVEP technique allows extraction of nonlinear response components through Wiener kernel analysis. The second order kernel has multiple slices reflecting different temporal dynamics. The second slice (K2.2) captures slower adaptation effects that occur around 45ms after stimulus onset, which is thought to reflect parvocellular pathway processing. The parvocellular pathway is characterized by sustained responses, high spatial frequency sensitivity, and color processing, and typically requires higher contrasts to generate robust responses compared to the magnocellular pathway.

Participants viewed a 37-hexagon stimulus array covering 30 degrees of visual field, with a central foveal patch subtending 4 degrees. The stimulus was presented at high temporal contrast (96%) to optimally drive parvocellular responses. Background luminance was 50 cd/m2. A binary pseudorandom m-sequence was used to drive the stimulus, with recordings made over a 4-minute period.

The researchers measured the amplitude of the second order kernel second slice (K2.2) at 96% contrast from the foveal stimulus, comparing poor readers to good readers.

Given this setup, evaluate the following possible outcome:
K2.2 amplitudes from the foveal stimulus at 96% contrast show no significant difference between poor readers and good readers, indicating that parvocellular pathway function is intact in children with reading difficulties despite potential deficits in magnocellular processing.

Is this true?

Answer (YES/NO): NO